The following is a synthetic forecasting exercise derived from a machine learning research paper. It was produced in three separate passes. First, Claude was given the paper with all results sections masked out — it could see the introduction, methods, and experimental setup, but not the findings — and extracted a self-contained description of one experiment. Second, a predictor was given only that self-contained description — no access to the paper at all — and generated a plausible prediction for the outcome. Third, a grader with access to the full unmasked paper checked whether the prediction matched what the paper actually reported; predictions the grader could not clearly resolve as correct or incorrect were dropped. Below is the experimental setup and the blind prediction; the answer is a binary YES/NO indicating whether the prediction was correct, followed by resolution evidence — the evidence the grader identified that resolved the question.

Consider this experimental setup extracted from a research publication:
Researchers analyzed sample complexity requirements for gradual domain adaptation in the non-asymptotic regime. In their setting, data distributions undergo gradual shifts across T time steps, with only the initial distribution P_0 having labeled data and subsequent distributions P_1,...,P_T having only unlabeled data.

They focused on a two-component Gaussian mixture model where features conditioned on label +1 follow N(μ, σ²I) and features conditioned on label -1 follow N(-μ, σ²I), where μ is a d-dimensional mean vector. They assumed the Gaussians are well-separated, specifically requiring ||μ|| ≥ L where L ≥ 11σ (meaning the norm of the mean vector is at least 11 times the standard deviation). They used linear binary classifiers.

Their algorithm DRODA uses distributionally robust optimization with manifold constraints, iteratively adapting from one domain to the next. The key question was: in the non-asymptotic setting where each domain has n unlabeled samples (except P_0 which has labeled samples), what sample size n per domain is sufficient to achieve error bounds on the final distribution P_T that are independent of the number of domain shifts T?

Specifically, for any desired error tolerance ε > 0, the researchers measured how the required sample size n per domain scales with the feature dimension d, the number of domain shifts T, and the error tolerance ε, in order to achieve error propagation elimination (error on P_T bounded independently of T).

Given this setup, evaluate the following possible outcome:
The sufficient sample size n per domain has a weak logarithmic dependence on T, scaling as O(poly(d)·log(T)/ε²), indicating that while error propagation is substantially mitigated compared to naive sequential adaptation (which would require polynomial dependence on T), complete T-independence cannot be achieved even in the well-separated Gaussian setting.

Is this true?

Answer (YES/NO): NO